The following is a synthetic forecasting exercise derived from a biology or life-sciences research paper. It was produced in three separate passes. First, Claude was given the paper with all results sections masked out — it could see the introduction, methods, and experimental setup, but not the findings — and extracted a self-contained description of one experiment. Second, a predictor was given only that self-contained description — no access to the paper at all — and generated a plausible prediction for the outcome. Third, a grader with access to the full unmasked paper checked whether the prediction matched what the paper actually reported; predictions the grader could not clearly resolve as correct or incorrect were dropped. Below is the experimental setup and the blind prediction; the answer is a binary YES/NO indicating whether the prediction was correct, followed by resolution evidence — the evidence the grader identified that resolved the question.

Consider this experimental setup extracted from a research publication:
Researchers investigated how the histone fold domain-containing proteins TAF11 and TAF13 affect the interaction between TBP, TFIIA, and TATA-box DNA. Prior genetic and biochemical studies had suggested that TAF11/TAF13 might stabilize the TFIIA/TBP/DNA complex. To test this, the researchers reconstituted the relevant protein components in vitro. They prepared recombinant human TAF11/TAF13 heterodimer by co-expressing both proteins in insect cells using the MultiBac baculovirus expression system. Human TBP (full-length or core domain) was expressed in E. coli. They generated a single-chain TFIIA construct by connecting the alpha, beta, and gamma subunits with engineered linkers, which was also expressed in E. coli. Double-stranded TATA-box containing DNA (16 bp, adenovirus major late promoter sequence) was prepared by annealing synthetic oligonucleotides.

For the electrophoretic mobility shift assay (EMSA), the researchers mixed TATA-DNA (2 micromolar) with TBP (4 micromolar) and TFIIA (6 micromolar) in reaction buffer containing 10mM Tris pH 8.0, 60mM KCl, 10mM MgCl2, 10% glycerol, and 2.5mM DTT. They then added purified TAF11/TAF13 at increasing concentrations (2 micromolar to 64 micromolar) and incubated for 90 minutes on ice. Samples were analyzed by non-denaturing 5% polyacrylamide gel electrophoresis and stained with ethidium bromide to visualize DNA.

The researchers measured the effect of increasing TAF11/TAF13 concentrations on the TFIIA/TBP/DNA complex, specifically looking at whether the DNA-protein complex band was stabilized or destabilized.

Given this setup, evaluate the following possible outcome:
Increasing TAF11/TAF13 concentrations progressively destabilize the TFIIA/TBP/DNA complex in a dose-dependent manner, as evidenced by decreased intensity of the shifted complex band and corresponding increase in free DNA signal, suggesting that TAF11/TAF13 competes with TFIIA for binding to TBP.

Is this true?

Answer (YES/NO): NO